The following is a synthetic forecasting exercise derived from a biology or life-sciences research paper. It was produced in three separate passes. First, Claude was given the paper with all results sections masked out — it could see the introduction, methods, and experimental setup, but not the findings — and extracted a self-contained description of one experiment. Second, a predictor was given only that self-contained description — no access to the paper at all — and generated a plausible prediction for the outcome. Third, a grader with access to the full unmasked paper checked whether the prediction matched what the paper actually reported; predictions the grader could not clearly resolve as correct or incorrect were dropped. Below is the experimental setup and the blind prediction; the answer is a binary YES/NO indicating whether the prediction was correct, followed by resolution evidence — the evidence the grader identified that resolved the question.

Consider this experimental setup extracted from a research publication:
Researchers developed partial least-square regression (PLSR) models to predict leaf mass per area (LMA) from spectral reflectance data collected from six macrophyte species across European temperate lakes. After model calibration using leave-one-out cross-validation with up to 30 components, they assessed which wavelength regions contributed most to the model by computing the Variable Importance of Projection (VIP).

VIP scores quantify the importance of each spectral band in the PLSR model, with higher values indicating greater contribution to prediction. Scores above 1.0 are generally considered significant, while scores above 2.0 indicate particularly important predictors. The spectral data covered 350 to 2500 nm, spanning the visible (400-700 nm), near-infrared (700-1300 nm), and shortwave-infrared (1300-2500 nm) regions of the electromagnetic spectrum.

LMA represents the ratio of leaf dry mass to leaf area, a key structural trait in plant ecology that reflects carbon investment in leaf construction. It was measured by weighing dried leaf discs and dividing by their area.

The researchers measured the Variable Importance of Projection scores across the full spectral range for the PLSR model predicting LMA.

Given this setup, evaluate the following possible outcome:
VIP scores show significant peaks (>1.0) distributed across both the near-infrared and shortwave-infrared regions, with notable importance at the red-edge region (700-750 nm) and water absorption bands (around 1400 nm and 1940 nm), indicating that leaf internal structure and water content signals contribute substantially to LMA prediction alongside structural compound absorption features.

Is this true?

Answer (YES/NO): NO